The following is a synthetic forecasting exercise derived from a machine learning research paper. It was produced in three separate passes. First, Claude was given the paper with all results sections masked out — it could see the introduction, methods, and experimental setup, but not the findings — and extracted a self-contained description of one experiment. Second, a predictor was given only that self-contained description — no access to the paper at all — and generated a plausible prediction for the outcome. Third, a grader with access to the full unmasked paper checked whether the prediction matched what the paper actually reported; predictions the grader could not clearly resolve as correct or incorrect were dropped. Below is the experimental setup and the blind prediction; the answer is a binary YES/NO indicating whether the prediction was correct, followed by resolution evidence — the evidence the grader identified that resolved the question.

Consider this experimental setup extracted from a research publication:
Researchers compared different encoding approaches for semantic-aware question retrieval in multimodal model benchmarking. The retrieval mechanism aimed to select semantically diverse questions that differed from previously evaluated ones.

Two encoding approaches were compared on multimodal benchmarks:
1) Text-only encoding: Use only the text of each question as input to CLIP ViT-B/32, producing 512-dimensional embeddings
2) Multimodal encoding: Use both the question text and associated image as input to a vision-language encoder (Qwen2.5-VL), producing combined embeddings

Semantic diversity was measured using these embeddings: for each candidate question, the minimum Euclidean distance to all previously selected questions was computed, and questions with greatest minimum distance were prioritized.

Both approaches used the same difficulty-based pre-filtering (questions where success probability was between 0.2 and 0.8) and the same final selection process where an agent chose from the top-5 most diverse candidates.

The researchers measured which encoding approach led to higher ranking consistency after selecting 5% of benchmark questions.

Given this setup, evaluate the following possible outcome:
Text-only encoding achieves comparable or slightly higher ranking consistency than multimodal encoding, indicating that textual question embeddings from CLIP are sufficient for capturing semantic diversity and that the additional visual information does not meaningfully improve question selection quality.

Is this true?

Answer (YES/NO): YES